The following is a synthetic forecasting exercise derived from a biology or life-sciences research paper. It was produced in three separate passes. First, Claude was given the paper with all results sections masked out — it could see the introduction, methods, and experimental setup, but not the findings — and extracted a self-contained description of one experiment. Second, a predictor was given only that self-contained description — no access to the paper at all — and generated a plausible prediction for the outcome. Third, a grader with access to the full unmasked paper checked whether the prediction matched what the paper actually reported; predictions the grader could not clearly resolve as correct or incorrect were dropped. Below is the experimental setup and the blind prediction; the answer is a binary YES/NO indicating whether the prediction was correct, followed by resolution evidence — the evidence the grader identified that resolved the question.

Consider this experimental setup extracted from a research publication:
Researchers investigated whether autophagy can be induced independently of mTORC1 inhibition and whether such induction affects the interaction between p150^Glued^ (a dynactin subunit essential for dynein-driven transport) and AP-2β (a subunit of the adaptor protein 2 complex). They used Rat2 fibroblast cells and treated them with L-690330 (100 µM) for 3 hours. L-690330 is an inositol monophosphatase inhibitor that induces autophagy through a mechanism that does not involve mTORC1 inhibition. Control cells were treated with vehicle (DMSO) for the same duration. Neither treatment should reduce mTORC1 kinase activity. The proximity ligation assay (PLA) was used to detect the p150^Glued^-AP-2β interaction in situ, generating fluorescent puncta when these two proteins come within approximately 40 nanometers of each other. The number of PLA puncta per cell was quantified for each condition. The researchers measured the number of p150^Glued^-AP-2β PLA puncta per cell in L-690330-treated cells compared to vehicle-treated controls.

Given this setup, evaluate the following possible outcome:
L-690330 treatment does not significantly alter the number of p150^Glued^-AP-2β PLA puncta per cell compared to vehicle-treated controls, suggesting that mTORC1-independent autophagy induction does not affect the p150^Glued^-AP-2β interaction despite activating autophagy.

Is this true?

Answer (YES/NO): NO